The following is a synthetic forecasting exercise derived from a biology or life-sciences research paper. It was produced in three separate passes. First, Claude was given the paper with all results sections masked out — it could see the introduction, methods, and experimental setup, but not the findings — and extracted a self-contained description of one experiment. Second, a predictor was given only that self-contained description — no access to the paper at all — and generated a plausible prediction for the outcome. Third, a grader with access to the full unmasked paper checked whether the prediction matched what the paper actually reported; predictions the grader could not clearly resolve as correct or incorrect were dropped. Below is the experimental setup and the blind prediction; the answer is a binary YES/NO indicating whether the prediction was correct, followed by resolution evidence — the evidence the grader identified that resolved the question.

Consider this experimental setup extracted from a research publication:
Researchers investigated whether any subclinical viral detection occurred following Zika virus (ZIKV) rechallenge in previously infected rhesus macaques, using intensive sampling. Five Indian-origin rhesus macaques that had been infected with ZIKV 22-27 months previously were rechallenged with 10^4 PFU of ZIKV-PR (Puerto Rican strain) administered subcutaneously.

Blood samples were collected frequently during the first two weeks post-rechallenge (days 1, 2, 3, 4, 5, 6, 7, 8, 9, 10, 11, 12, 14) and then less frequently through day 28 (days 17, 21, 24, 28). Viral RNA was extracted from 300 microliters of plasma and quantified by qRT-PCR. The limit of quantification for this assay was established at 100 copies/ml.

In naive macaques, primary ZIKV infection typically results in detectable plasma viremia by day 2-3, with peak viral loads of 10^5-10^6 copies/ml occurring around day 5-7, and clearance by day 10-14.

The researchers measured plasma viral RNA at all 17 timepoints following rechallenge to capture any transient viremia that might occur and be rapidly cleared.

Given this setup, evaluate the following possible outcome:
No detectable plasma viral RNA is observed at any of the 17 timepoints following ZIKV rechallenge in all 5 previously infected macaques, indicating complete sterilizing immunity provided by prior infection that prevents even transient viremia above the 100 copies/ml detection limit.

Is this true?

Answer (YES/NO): NO